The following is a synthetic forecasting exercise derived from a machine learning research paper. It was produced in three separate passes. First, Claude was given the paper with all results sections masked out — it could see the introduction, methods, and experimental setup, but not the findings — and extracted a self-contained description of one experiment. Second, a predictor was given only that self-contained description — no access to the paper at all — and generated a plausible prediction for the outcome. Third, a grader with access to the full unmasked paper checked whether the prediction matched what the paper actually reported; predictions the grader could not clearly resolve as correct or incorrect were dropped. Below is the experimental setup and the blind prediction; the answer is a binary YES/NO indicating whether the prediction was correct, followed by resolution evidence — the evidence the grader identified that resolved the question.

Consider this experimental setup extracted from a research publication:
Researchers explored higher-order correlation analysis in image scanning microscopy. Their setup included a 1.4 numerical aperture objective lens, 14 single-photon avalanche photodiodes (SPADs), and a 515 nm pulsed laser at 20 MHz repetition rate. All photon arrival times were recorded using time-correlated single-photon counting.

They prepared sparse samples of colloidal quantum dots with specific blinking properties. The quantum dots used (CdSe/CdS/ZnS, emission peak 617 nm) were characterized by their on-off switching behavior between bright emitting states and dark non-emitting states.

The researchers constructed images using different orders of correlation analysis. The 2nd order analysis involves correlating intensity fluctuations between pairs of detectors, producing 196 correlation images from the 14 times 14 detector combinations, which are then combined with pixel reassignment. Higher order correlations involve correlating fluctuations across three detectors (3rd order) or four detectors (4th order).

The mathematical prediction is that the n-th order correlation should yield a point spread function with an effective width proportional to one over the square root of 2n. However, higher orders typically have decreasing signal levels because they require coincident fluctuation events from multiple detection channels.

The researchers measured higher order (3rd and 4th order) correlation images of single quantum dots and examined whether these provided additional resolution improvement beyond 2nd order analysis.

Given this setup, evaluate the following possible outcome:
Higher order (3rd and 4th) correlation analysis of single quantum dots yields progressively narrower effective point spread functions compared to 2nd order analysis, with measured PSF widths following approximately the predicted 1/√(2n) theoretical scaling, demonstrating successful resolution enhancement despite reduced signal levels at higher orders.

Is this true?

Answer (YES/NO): NO